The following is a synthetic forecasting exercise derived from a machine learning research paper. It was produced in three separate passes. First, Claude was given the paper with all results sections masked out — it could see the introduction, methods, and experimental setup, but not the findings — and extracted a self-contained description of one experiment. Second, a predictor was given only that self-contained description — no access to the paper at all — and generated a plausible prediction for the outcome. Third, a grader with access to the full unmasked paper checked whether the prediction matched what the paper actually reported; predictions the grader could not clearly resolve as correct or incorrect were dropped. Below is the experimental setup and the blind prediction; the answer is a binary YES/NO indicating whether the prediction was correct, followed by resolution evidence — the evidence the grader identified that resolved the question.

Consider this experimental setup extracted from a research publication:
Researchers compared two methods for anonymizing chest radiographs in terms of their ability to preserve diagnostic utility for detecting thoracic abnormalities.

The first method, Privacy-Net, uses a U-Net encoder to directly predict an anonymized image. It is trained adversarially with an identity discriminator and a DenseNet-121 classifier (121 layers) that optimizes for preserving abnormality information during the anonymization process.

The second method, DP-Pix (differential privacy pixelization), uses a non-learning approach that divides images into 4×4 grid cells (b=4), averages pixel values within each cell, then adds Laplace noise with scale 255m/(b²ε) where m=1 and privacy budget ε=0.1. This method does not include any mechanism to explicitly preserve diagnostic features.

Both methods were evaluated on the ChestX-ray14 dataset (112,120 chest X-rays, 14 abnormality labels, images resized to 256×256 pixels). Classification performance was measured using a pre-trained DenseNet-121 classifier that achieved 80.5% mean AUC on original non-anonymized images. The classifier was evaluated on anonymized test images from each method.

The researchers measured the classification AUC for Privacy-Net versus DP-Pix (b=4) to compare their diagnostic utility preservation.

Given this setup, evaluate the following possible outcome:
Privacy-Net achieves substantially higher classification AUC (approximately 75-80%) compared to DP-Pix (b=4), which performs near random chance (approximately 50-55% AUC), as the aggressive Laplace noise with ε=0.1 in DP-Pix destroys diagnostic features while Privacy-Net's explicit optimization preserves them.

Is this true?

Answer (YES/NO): NO